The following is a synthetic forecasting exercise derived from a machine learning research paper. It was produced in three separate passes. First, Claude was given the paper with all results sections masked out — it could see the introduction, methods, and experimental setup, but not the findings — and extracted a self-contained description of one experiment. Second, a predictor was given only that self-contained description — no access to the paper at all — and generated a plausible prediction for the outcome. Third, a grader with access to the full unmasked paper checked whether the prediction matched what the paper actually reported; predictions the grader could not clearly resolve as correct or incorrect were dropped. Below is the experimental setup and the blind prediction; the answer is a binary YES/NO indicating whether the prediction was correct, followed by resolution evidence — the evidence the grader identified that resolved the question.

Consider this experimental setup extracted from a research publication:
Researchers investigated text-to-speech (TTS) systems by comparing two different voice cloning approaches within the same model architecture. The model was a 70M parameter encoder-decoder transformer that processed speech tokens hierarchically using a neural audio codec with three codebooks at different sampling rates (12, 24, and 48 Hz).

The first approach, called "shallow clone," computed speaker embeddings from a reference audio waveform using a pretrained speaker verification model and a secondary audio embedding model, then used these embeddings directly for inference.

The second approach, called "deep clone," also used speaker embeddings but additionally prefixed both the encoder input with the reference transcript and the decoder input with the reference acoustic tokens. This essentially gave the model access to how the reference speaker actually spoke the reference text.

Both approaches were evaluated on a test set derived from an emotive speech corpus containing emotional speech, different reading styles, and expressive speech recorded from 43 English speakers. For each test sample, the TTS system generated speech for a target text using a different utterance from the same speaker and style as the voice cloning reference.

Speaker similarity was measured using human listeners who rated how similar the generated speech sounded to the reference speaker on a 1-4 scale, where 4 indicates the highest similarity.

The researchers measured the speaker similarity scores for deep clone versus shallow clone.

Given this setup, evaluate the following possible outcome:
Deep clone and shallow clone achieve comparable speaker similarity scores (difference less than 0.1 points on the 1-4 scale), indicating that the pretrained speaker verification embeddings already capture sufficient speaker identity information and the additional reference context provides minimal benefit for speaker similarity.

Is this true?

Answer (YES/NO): NO